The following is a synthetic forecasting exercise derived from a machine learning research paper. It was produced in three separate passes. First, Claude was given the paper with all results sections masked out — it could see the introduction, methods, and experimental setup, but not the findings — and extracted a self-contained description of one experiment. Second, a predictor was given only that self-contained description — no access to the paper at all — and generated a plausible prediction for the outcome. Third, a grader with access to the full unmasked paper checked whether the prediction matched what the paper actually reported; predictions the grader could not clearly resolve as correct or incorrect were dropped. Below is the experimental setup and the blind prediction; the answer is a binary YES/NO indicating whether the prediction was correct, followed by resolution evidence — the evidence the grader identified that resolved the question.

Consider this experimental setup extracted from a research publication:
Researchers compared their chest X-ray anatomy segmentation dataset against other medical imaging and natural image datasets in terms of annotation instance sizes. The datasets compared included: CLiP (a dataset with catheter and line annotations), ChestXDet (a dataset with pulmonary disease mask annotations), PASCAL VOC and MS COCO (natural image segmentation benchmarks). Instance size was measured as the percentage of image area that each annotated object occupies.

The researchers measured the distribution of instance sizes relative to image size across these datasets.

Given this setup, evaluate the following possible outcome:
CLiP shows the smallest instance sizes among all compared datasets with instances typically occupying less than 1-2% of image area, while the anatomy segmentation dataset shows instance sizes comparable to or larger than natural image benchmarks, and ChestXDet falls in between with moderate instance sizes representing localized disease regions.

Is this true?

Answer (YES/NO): NO